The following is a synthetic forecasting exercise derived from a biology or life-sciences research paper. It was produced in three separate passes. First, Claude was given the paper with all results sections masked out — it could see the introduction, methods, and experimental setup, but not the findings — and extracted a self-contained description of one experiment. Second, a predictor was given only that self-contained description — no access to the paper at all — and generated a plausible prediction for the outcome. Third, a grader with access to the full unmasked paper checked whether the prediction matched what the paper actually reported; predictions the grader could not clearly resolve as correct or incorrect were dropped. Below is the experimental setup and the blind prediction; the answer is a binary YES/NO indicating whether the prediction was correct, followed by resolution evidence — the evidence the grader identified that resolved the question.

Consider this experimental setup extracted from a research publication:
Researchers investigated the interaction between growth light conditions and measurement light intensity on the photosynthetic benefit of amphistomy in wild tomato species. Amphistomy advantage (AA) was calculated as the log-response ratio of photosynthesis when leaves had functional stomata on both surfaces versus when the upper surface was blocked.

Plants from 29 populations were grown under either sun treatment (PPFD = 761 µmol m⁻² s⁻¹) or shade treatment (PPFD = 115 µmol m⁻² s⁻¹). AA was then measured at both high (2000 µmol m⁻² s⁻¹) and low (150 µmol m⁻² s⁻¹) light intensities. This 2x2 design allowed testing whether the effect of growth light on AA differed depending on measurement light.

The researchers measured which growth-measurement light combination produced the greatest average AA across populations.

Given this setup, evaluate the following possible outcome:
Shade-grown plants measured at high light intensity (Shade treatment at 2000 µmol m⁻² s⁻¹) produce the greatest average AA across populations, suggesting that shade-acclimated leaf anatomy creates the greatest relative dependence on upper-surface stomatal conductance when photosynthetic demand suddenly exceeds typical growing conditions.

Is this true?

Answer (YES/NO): NO